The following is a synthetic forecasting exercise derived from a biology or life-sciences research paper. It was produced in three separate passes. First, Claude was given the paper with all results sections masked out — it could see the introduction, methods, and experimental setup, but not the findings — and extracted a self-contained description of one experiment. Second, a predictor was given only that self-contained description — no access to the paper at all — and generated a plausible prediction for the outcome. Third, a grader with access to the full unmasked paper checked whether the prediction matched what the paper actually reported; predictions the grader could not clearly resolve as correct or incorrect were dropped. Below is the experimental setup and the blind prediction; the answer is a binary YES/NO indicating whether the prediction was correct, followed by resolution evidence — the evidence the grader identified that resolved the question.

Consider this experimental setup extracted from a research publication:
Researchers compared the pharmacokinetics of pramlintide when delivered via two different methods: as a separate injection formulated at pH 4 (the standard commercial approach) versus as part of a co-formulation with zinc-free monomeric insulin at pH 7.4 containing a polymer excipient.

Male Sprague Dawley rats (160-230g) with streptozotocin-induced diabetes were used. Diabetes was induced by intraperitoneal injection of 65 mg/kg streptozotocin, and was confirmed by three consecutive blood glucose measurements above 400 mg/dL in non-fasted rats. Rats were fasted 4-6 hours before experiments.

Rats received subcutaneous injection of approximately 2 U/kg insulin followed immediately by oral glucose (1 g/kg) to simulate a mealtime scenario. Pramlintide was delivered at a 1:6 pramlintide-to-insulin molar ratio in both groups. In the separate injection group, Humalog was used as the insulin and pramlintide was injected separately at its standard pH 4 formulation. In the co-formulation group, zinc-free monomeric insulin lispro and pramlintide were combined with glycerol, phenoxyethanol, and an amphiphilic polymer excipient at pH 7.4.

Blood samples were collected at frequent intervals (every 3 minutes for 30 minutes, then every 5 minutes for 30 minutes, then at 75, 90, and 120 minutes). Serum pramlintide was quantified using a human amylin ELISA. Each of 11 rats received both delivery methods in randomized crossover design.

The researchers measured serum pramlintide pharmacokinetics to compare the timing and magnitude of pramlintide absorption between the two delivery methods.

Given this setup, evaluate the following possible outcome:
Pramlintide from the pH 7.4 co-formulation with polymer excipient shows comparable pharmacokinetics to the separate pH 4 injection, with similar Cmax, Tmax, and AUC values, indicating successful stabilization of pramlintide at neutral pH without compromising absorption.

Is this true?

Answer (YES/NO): YES